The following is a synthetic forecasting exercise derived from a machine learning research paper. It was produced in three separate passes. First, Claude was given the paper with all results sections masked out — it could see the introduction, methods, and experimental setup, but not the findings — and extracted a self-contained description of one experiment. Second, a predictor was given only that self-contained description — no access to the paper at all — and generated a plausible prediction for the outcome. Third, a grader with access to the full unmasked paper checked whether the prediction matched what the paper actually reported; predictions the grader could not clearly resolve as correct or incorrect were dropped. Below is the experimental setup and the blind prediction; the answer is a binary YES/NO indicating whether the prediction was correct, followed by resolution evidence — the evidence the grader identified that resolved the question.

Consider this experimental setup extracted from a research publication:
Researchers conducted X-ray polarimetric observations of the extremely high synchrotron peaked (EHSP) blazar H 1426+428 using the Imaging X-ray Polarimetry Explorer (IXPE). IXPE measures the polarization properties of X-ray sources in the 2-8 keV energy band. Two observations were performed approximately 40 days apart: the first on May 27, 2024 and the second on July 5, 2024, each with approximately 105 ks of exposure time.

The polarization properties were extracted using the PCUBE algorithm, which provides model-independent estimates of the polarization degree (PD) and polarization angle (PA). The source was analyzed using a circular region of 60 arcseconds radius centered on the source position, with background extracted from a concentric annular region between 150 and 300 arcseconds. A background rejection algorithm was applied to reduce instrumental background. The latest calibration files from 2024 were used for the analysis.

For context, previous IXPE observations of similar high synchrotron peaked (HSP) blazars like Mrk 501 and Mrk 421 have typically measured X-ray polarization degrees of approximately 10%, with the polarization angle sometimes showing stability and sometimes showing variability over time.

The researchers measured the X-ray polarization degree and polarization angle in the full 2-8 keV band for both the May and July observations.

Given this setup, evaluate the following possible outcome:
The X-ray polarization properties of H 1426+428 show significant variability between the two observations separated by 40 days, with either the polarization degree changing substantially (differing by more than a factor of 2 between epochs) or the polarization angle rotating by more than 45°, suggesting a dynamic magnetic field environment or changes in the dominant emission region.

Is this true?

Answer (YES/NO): YES